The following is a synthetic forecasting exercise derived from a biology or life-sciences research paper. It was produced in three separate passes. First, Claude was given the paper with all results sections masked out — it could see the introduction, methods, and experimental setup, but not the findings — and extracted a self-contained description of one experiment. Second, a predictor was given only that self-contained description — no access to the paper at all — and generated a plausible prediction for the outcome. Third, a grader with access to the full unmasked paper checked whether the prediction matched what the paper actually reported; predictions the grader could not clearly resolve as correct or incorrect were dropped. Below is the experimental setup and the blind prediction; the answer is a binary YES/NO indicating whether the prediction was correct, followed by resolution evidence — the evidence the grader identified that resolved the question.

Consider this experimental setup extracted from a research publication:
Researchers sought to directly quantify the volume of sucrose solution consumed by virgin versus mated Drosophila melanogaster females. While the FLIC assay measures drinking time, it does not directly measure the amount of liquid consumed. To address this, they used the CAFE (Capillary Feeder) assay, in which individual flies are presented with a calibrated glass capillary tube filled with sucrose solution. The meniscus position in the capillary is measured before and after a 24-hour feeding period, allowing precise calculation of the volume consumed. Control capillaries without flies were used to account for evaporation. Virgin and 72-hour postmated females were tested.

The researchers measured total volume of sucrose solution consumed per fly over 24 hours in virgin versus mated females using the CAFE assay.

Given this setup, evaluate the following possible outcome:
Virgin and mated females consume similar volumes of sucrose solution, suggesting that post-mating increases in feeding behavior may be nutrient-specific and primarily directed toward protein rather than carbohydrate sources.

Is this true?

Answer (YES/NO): NO